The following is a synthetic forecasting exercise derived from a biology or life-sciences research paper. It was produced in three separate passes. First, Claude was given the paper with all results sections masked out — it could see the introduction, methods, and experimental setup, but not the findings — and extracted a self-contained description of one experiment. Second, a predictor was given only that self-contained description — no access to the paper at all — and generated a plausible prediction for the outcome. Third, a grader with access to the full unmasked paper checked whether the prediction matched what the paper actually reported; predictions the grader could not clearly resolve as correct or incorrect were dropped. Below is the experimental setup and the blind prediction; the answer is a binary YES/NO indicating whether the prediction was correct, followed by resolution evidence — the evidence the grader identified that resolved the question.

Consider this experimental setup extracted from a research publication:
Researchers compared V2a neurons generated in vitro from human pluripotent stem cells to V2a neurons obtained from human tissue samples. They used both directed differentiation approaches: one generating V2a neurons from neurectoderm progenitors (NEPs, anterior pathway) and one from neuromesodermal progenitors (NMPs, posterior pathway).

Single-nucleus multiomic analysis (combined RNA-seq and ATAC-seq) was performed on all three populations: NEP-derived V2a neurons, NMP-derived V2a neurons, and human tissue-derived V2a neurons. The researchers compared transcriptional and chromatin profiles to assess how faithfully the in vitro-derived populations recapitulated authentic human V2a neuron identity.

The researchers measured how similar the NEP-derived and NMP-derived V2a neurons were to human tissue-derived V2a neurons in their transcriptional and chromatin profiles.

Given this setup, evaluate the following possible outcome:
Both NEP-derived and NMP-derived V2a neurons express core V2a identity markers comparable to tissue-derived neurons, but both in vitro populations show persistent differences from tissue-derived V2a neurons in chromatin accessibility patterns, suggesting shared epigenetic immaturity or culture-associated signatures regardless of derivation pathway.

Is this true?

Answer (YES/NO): NO